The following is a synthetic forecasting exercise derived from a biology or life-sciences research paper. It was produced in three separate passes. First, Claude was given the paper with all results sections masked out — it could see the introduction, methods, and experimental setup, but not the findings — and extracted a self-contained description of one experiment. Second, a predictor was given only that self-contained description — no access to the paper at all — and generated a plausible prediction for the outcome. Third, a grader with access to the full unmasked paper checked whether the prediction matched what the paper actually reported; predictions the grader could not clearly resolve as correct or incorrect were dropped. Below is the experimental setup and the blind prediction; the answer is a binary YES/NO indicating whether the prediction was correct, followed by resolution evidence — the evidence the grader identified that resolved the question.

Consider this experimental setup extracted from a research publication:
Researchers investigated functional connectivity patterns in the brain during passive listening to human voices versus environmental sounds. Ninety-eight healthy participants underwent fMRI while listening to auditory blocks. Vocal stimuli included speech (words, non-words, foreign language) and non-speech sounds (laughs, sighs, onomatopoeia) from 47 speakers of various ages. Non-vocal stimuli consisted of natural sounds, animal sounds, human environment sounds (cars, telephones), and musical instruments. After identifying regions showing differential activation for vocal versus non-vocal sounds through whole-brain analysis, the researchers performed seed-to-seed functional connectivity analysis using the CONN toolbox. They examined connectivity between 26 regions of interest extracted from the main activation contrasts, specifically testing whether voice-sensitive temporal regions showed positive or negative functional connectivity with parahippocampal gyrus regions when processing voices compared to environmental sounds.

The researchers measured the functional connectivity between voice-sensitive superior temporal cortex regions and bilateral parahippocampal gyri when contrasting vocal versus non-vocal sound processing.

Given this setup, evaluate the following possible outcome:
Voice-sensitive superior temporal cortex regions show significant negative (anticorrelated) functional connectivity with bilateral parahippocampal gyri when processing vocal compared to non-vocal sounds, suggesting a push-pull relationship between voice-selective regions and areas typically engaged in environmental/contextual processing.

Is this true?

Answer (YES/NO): YES